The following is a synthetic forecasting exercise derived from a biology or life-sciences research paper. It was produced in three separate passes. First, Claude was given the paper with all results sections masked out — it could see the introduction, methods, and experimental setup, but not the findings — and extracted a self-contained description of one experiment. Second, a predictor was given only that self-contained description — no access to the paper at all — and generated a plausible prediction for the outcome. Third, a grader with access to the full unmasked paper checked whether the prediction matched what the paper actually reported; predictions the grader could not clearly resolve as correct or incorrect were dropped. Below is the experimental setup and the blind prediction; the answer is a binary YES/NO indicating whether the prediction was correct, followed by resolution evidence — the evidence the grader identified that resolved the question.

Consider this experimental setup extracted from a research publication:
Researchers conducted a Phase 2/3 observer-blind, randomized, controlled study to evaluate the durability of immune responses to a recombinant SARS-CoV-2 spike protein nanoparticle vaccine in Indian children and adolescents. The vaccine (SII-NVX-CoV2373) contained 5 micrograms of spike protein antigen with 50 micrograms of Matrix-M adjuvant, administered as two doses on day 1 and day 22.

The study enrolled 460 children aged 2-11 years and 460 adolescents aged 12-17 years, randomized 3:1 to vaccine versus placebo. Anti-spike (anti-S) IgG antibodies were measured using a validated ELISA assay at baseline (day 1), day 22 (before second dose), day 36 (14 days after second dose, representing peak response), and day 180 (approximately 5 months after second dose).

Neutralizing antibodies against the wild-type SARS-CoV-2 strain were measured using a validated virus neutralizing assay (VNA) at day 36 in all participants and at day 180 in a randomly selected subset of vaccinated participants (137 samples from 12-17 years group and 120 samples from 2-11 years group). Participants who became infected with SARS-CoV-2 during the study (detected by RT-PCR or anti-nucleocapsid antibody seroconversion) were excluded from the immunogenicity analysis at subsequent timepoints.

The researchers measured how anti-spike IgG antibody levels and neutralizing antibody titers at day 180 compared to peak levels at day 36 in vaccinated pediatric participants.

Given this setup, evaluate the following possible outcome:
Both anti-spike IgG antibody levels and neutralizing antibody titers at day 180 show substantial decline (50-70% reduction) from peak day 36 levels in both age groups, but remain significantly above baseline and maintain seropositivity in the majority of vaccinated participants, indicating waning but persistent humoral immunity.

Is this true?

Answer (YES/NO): NO